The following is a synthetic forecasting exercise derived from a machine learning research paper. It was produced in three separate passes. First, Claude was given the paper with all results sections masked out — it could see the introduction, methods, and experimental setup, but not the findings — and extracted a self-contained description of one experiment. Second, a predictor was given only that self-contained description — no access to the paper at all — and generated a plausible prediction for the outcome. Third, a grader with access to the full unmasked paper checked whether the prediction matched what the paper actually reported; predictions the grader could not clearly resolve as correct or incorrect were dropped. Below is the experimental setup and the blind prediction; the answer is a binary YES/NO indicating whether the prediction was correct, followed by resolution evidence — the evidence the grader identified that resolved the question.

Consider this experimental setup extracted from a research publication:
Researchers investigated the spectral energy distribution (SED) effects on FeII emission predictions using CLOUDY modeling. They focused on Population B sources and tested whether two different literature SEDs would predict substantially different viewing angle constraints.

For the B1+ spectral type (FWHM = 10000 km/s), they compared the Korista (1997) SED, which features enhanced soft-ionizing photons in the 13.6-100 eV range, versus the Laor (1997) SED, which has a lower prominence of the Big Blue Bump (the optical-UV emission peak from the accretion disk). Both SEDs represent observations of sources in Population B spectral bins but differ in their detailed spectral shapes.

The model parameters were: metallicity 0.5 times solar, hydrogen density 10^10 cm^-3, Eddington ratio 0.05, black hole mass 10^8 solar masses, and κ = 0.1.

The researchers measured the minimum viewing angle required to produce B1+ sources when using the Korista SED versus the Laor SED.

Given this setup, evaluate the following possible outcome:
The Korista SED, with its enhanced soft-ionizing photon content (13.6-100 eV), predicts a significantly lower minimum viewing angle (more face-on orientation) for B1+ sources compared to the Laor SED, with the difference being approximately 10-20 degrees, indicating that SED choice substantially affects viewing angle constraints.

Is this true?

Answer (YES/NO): NO